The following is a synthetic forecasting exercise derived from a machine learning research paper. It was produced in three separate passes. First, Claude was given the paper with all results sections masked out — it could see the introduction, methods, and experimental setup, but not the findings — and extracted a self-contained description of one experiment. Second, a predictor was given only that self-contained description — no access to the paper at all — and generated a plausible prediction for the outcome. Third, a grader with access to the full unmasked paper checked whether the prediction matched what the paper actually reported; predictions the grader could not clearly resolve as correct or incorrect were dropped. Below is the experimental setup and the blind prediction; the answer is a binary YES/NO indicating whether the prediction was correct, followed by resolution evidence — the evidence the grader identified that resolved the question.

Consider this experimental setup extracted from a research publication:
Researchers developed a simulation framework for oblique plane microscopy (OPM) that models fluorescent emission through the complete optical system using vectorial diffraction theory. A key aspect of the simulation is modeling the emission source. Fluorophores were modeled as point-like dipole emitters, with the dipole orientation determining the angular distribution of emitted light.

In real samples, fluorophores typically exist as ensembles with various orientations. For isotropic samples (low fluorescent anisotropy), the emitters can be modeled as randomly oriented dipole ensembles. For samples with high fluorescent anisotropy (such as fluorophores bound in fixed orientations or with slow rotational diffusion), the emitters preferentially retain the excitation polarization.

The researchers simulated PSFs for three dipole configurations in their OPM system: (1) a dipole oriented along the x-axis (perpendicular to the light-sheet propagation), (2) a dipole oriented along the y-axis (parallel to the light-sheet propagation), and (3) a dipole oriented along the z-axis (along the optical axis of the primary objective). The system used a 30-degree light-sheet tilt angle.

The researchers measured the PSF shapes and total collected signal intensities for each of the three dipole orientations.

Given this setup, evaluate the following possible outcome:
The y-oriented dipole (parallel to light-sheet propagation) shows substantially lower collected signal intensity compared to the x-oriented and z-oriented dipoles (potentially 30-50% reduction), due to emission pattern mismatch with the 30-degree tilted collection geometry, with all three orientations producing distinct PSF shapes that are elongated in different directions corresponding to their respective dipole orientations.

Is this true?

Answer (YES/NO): NO